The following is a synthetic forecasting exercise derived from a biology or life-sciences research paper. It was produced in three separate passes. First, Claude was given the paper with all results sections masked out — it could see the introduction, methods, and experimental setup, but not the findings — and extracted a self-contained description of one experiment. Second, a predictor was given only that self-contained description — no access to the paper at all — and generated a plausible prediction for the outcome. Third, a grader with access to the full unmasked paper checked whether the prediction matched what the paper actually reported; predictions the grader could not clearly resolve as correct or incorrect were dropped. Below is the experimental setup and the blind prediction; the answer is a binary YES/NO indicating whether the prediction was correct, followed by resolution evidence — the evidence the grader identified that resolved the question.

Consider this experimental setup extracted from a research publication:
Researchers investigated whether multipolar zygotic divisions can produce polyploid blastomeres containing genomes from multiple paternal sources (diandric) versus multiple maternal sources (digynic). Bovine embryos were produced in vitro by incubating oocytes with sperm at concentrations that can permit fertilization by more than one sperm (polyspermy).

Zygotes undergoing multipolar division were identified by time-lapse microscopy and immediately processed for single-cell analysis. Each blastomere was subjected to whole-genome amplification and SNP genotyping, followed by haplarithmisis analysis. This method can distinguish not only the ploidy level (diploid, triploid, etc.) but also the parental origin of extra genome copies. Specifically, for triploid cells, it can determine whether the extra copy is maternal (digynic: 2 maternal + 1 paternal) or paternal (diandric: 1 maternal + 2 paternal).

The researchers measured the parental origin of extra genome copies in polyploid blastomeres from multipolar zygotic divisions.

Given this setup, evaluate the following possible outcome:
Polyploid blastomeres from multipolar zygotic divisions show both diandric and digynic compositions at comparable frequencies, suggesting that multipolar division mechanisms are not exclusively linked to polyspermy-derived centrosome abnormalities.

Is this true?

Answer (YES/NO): NO